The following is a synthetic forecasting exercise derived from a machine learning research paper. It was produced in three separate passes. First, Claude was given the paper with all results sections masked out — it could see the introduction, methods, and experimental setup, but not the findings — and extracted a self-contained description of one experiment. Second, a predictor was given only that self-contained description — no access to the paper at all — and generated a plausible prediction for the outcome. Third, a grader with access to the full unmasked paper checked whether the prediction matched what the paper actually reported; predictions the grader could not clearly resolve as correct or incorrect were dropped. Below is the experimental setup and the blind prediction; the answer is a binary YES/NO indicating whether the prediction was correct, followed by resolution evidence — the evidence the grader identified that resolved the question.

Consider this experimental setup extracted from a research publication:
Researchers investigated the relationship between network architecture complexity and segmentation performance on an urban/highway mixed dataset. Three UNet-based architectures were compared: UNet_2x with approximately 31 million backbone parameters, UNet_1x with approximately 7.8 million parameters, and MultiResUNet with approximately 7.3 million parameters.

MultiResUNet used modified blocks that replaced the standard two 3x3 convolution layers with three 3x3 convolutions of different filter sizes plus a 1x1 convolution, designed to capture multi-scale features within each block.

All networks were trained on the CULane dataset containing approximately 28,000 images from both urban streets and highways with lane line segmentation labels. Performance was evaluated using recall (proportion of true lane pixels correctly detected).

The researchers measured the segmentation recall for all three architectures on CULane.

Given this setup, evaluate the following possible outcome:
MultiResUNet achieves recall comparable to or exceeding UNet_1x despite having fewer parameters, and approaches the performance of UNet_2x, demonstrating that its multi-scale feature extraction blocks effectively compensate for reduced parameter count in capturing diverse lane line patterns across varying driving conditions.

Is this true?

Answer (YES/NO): NO